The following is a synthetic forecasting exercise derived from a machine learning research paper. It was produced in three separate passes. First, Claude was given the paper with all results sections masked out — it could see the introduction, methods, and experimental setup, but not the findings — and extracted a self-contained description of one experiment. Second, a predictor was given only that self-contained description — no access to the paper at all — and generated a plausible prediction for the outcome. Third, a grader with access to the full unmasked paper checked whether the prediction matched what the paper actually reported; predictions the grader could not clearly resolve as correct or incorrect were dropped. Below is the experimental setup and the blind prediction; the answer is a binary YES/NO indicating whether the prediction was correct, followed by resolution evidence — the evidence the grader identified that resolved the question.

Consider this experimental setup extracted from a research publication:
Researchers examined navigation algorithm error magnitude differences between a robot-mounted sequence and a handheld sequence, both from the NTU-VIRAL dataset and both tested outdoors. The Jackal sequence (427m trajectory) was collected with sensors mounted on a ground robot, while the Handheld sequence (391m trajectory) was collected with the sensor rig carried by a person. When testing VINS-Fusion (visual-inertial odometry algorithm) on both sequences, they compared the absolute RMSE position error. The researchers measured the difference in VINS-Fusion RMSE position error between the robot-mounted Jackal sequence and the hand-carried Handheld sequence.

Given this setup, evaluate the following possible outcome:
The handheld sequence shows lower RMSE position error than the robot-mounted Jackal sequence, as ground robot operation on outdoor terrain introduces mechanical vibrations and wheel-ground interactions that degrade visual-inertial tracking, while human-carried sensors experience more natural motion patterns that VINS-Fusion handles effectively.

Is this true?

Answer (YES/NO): NO